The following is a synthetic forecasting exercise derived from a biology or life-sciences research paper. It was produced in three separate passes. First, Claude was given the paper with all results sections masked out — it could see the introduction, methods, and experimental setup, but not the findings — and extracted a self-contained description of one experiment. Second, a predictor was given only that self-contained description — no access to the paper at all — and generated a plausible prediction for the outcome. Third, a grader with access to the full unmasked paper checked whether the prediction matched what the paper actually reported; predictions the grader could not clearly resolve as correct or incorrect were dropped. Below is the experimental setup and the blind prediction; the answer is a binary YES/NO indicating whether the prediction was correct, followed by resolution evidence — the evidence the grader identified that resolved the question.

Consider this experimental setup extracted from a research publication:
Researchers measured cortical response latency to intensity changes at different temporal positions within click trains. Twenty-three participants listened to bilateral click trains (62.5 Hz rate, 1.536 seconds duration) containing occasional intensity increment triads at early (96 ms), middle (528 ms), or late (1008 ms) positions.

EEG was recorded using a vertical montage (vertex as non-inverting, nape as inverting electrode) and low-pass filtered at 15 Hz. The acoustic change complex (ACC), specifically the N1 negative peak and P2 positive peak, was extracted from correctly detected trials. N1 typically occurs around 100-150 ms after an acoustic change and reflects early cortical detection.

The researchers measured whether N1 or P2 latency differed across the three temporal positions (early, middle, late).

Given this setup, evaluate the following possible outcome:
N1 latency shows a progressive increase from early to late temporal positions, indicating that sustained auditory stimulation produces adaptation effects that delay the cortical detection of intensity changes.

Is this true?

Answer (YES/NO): NO